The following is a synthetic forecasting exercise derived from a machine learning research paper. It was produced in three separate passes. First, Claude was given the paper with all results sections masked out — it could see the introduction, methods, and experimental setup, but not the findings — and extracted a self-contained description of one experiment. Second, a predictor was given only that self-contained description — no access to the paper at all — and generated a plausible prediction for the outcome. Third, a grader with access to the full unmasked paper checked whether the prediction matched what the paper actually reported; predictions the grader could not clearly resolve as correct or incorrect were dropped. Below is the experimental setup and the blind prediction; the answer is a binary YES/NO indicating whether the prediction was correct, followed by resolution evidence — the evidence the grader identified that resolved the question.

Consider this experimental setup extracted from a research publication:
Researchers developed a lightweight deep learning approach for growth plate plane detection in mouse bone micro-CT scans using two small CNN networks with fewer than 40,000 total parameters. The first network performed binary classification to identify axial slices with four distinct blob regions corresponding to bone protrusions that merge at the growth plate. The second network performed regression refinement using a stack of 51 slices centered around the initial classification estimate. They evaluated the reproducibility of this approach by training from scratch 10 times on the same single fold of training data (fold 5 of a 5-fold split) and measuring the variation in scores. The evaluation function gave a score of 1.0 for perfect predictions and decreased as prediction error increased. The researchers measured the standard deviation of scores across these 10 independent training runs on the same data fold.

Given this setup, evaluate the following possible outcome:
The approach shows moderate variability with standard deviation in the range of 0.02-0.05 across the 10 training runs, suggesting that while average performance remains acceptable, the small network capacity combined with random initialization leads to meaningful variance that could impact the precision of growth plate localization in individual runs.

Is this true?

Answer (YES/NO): YES